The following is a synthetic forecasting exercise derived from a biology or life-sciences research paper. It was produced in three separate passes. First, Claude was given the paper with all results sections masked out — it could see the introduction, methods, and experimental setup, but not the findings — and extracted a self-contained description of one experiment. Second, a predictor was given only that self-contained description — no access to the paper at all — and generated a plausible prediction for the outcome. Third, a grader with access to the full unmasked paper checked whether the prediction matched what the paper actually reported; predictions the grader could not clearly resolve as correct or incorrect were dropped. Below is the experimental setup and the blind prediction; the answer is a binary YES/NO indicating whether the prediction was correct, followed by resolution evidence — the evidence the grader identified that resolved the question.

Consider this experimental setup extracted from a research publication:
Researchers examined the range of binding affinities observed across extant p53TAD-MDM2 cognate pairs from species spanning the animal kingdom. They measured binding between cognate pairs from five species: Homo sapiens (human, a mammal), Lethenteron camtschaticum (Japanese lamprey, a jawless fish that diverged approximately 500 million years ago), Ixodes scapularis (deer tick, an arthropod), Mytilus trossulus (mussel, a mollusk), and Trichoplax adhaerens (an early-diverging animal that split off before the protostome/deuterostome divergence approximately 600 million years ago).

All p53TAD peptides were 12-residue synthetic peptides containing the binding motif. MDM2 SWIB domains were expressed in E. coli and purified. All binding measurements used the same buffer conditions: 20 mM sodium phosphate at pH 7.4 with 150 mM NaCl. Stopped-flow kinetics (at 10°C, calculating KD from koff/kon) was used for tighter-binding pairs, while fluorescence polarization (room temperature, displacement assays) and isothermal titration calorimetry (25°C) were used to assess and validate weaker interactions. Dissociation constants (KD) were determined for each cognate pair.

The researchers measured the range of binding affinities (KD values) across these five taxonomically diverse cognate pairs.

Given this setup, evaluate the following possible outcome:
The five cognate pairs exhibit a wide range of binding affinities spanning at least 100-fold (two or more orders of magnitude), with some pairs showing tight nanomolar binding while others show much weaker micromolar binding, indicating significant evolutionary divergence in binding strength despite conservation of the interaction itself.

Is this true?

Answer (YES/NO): YES